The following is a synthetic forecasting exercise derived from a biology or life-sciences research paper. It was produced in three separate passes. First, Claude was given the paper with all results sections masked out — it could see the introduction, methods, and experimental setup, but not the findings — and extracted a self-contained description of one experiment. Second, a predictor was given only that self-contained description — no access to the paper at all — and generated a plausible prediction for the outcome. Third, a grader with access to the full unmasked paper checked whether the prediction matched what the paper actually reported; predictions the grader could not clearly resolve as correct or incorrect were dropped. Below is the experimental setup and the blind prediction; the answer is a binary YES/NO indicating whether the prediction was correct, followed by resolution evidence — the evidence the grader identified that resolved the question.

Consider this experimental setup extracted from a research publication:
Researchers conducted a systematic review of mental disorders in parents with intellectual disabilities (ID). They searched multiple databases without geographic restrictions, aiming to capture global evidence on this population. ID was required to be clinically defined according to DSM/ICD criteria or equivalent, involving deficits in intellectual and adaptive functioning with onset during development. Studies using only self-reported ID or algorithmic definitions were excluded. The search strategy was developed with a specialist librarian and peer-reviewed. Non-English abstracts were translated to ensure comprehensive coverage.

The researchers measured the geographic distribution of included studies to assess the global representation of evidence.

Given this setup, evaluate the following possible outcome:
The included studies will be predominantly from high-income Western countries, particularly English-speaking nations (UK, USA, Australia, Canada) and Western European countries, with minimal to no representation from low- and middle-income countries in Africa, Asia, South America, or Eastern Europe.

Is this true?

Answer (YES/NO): YES